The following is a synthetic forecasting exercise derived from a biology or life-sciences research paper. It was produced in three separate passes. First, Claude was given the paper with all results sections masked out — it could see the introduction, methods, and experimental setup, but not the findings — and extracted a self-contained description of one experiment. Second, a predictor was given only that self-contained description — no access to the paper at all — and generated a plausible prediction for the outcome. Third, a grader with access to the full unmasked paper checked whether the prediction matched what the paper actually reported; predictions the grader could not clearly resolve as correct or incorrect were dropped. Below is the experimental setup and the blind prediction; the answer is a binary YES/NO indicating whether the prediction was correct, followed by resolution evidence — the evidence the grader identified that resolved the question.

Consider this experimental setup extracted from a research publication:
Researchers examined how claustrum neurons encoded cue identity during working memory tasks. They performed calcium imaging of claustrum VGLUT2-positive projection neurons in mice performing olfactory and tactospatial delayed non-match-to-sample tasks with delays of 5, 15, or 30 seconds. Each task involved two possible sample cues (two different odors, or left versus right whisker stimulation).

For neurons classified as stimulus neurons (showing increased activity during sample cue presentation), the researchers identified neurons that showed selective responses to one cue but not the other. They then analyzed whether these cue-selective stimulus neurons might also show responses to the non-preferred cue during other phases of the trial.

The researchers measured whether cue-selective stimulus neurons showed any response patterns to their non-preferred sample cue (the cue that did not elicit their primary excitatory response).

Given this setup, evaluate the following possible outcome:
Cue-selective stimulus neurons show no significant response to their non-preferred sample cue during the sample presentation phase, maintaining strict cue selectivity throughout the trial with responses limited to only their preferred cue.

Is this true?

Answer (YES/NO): NO